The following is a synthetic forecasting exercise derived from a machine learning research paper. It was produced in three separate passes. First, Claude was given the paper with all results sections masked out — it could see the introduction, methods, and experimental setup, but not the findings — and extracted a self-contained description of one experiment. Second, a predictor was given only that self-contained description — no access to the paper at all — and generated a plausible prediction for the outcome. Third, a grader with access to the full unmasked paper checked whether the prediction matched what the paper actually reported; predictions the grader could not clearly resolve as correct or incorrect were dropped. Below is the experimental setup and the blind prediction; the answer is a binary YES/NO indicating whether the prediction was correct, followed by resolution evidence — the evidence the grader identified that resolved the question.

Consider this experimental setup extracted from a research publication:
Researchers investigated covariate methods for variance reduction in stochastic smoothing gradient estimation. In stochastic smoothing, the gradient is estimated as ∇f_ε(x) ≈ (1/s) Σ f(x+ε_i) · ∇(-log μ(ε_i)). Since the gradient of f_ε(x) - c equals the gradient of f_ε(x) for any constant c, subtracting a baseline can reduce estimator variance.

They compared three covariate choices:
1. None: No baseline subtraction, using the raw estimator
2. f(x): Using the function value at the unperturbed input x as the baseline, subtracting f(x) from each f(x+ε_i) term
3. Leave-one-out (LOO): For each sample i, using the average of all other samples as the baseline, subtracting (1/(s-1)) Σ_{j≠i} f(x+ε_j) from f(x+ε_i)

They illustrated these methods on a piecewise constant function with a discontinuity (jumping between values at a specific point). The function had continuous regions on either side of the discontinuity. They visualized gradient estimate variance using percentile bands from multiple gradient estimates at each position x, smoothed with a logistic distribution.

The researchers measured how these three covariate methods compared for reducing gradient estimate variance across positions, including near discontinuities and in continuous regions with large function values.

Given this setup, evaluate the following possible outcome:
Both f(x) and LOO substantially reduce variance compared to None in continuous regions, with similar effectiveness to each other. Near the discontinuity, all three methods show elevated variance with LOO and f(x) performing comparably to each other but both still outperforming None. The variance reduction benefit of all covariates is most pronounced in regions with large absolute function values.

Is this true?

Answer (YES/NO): NO